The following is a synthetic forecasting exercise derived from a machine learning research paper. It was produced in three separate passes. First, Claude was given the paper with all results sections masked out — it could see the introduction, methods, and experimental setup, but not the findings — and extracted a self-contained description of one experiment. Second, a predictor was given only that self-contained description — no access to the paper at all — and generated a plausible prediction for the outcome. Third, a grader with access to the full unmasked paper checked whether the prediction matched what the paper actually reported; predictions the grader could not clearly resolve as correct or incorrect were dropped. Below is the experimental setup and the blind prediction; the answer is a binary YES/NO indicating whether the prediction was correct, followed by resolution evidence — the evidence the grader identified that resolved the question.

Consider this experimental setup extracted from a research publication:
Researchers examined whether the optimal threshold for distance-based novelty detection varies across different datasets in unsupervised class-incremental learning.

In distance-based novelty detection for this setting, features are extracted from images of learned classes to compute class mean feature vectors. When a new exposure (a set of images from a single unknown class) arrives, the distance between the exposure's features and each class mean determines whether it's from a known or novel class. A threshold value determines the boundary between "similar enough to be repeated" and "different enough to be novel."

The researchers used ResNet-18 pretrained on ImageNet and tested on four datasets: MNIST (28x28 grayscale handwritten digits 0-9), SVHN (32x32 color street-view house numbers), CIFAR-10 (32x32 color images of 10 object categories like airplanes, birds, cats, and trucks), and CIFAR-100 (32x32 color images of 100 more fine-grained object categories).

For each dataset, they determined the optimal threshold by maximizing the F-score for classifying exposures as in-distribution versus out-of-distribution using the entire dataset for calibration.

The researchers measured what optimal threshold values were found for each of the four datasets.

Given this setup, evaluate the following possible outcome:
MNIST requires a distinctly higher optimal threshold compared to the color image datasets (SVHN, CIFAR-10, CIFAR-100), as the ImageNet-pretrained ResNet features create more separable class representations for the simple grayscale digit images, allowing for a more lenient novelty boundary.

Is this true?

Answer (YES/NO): NO